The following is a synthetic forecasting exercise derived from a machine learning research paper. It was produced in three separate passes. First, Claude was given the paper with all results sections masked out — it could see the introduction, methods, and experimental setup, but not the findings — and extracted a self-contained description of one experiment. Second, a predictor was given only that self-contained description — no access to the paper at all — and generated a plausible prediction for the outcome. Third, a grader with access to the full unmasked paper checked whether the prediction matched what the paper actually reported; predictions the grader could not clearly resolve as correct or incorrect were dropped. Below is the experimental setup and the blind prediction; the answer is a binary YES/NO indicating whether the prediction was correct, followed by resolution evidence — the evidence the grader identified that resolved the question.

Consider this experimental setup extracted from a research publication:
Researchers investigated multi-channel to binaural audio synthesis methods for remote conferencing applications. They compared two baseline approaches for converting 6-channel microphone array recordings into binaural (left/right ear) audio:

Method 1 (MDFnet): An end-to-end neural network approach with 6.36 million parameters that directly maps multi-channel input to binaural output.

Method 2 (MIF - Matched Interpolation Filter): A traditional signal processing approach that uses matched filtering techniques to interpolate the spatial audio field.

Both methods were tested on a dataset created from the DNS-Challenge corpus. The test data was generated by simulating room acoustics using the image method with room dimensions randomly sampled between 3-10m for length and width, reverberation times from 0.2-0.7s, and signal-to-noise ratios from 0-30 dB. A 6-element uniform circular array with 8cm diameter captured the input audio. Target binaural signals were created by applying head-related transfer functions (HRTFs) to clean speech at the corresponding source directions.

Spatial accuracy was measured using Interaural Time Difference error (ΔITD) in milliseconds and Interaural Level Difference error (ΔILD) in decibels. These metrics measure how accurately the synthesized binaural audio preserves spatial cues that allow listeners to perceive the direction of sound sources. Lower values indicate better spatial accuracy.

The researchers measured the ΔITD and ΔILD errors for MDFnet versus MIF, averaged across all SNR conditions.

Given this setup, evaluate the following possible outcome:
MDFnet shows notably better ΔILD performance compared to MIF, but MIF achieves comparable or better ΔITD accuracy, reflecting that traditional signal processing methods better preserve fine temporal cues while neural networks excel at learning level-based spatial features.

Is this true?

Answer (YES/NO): NO